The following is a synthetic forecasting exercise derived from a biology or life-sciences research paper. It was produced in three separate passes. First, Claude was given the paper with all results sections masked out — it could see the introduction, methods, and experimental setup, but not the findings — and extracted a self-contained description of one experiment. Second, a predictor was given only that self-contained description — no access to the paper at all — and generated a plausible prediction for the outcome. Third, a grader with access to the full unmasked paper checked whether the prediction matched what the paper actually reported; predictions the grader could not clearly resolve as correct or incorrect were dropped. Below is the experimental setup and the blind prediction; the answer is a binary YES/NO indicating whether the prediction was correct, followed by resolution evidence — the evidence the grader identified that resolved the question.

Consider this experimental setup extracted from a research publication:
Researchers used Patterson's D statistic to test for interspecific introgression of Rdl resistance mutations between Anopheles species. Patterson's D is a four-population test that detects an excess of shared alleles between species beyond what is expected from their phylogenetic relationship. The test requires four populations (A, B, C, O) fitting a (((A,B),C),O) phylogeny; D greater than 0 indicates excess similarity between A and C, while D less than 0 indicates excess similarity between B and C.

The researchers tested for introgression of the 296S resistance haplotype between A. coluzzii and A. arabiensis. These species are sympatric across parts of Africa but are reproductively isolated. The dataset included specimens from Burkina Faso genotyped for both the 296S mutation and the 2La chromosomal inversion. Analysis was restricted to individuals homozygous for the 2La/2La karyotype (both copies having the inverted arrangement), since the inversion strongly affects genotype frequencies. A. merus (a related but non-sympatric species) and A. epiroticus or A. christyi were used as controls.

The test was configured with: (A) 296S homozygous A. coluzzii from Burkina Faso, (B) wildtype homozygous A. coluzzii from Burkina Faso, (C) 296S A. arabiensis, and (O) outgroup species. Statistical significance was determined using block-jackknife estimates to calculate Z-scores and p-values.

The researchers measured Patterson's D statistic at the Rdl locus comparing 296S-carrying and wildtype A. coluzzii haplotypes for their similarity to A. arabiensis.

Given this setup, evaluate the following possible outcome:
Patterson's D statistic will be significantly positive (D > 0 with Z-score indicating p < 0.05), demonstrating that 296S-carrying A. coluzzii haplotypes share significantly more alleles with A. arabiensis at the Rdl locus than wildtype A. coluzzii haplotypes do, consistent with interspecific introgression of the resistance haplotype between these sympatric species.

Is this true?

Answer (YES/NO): YES